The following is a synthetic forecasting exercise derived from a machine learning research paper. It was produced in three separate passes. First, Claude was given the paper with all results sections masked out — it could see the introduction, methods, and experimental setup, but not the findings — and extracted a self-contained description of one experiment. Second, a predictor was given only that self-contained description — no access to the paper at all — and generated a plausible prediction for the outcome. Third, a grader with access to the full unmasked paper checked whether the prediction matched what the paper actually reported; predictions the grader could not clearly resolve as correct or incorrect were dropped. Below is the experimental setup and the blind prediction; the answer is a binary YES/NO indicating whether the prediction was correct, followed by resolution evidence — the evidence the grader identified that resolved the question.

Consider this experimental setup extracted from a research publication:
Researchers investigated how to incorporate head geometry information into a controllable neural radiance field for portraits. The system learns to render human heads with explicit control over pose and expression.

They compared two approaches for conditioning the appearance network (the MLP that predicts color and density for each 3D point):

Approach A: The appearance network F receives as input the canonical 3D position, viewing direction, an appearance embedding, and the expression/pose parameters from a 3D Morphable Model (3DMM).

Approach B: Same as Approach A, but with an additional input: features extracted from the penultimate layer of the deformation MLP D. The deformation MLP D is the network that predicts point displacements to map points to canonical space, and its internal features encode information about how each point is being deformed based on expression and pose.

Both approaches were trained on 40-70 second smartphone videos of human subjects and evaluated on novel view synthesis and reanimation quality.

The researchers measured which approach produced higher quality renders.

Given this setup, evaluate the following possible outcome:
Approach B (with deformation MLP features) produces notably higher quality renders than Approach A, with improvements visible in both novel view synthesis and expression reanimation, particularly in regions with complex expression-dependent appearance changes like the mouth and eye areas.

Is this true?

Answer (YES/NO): NO